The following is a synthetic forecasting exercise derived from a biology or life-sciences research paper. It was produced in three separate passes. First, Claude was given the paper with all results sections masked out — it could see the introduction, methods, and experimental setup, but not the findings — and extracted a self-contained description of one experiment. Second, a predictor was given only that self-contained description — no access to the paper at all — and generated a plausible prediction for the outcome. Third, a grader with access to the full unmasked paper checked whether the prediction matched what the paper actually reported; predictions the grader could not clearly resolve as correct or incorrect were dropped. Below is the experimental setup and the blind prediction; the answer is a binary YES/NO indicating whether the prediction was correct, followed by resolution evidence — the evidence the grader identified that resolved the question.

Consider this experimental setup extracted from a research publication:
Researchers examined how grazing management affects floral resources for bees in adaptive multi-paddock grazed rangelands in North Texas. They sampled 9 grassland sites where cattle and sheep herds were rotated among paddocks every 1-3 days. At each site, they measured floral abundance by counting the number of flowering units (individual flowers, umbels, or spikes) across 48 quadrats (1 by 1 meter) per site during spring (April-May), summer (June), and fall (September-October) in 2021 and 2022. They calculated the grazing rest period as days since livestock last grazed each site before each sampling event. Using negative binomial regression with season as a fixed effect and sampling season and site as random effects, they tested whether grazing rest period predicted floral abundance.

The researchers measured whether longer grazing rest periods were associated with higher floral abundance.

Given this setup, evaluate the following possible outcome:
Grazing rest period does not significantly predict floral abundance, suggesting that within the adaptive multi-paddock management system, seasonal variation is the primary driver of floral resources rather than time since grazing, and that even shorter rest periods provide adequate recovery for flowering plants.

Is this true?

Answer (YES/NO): NO